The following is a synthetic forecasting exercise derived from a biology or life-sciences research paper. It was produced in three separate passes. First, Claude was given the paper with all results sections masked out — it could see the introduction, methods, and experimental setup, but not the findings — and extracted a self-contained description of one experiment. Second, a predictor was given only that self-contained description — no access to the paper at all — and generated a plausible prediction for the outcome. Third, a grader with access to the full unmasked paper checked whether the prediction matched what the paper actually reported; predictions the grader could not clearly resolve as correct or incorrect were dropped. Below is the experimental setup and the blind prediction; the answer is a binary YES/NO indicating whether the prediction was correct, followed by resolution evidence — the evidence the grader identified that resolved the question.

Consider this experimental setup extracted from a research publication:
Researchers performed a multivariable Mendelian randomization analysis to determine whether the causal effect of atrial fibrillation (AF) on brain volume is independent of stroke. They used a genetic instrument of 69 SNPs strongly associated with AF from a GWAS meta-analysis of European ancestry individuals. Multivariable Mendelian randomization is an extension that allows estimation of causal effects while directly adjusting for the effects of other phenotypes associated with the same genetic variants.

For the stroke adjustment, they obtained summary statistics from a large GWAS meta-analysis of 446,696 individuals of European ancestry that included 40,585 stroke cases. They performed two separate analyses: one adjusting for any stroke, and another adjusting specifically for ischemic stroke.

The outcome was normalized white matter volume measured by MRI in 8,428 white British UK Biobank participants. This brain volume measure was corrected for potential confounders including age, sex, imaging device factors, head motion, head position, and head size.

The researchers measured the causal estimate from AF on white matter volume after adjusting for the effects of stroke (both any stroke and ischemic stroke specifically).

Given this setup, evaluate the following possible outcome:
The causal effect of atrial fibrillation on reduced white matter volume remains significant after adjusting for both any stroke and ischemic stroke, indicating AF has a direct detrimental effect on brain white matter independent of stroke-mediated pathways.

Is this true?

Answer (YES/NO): YES